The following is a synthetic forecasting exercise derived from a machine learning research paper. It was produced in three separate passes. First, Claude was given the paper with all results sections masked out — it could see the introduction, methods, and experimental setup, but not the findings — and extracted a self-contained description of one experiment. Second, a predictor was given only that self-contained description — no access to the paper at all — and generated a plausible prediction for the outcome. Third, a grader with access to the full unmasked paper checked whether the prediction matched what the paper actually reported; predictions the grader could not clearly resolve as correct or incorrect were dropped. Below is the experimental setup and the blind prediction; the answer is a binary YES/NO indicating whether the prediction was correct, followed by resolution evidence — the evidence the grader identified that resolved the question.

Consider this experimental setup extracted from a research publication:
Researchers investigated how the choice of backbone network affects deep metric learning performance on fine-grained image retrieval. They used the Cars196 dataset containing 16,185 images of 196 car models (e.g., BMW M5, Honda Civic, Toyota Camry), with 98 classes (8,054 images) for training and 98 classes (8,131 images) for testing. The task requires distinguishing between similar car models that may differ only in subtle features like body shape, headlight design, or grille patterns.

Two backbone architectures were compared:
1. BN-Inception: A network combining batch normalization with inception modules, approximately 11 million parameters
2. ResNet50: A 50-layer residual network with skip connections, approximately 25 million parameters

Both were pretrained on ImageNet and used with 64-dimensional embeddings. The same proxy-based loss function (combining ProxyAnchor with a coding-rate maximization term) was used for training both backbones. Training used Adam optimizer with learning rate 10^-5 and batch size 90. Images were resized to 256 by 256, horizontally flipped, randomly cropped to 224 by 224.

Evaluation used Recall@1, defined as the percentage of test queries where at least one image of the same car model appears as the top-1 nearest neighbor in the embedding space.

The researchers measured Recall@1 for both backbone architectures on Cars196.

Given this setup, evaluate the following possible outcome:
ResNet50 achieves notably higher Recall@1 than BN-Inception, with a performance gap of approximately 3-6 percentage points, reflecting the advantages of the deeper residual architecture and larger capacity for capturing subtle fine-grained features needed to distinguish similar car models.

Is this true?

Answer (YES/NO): NO